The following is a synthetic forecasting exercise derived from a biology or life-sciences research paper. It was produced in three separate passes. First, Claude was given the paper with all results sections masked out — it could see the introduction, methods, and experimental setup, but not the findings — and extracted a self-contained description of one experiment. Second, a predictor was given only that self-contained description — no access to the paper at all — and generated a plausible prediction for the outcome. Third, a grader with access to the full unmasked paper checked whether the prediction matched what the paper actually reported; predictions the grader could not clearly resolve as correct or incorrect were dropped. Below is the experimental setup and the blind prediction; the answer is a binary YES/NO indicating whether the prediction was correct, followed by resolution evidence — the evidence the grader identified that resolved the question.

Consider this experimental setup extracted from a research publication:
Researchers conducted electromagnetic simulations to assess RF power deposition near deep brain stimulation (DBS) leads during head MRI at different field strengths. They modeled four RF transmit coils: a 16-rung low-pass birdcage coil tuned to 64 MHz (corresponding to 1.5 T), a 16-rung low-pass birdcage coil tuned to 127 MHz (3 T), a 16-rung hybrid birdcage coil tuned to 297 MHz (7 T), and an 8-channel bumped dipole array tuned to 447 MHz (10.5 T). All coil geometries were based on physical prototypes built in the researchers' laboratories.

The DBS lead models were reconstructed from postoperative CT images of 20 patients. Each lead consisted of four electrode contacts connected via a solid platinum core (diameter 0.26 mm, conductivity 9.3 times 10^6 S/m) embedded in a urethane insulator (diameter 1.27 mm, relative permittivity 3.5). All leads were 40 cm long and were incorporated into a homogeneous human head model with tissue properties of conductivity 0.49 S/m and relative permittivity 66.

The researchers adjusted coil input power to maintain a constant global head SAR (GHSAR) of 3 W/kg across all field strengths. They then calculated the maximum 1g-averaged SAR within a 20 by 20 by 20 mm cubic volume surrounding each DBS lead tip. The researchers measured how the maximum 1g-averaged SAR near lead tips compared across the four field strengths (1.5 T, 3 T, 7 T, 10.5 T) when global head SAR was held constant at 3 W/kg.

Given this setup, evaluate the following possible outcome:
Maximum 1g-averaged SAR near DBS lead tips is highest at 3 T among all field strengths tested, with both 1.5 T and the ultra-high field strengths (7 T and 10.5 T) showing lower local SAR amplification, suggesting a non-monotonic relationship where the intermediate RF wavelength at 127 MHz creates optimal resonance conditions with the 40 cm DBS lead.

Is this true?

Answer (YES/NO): NO